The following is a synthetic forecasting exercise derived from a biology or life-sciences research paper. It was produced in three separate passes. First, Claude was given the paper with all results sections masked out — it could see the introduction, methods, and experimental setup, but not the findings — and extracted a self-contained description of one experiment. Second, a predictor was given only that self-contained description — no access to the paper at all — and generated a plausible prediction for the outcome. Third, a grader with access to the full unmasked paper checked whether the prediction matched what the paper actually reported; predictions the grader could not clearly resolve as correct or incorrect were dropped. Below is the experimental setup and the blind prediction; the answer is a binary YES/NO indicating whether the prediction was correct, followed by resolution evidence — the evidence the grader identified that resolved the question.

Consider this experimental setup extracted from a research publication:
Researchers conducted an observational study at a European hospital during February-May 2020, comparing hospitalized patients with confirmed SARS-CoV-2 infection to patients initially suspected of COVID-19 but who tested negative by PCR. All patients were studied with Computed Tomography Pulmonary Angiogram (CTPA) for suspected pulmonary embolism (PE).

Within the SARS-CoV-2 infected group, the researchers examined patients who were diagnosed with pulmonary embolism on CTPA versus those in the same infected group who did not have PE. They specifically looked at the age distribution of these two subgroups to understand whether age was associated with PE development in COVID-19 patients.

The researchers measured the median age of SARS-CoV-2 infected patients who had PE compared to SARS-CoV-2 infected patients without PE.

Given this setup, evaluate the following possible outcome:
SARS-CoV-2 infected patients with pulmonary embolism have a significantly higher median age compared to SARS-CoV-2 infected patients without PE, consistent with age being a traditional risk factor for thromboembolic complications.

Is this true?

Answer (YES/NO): NO